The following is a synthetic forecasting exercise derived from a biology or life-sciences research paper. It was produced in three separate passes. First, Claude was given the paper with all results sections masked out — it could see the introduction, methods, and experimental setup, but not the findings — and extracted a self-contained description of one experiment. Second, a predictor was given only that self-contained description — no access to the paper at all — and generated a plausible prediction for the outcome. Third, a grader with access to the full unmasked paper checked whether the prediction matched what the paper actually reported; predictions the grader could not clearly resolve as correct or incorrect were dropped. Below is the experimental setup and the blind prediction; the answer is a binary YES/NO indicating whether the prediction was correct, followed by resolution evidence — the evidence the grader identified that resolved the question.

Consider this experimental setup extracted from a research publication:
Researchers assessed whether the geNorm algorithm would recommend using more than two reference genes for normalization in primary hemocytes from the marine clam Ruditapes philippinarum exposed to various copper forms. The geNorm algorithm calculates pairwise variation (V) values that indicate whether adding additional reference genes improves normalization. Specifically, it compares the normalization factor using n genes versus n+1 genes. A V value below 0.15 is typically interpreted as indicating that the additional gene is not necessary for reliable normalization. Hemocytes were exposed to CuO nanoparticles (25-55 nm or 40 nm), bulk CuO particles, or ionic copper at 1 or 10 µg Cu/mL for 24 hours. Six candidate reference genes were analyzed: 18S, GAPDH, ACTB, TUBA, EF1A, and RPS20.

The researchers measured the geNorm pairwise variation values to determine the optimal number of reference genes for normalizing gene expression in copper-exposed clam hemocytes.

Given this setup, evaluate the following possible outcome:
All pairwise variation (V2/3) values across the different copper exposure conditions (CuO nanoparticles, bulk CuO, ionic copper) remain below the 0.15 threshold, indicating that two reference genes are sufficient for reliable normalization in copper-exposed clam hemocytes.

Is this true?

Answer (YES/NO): YES